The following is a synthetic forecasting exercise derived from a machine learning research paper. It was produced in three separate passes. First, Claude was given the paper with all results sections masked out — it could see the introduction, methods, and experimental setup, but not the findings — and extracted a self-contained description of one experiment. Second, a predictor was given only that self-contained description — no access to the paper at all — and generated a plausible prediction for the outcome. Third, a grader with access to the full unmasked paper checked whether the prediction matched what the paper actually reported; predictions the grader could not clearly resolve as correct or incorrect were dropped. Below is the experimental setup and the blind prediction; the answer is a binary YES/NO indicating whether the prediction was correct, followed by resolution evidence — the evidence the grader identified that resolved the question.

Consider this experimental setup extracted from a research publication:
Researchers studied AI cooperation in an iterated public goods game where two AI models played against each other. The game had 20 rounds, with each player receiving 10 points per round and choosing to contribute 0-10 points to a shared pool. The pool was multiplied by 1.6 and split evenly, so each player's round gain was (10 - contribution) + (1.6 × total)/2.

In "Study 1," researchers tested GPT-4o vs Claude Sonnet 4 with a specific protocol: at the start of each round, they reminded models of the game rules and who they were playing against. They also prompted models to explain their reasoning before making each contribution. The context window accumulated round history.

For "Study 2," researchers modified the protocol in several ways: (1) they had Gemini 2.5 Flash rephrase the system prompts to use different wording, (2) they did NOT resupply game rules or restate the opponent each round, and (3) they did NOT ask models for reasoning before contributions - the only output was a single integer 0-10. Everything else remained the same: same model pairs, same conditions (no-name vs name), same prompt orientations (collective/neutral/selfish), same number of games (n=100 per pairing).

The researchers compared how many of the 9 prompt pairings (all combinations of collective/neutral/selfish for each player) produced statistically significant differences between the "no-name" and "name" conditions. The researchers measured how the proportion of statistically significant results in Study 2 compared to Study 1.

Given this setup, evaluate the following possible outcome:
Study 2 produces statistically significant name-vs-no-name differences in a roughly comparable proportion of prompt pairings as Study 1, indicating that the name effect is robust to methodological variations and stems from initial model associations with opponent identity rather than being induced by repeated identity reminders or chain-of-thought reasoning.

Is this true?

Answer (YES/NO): YES